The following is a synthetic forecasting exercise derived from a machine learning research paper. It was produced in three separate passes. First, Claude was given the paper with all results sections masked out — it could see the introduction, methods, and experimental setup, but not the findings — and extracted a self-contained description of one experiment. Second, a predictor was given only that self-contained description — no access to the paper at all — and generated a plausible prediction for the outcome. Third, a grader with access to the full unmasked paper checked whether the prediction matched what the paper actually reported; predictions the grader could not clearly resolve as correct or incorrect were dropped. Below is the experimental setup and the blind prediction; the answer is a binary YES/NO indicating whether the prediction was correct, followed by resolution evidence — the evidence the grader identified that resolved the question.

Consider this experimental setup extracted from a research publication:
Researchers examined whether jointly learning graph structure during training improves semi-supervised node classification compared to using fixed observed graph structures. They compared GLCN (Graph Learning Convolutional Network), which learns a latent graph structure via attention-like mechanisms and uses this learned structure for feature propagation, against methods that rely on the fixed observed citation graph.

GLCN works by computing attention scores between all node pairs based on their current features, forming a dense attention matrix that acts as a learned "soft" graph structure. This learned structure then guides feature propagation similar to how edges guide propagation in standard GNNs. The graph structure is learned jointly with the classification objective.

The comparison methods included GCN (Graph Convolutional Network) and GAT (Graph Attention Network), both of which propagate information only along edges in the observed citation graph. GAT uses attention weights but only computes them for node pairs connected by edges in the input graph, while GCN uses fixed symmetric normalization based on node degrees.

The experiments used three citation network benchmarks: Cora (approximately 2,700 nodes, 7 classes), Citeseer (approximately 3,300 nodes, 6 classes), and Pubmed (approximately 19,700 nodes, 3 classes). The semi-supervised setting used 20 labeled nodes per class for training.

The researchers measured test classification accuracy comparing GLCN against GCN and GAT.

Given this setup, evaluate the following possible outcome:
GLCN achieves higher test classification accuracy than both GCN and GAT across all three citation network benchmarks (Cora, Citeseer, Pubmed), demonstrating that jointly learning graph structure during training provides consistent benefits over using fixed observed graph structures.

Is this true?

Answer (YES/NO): NO